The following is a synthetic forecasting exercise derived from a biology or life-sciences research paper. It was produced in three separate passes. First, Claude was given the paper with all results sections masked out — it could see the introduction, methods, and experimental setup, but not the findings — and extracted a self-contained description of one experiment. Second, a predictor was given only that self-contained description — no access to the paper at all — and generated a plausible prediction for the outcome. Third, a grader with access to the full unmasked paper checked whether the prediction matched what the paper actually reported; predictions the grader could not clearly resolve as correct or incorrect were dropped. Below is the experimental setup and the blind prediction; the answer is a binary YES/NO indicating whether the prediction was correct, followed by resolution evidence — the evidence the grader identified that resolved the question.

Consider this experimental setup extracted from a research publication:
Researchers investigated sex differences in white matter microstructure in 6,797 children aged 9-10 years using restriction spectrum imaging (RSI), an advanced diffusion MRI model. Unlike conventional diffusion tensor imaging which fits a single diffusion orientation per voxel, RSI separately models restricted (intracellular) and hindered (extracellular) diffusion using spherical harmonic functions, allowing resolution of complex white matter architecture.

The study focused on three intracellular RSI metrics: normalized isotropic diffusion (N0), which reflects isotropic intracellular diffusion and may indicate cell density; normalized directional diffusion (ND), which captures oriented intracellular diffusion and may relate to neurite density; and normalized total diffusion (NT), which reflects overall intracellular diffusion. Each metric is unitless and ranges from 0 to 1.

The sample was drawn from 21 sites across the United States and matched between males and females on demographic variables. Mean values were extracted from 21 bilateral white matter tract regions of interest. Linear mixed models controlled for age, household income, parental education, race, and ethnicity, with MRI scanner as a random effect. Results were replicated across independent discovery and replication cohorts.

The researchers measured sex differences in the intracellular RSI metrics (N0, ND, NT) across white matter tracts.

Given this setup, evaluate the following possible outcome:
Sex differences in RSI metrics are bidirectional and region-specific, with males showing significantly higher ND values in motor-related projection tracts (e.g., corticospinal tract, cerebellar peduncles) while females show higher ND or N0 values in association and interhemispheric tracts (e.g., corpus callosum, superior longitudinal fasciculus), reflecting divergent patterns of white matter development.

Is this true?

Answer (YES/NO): NO